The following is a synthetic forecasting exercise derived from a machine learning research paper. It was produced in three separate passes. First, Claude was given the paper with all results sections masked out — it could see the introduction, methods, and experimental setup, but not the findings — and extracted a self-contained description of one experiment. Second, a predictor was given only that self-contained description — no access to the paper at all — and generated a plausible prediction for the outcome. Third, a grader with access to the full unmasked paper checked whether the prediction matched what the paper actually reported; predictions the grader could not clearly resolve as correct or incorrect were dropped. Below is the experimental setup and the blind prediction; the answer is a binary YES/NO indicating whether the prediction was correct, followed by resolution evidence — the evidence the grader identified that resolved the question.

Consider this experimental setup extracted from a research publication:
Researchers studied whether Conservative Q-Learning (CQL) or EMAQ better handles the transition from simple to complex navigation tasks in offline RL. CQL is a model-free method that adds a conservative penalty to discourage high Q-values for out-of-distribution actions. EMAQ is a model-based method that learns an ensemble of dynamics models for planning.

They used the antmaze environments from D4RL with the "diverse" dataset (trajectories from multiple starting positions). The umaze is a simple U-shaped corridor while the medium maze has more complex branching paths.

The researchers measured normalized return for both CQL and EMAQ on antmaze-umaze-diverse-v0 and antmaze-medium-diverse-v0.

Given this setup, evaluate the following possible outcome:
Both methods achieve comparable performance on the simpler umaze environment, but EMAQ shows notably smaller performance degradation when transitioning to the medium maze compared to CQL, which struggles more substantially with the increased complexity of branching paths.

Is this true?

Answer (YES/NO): NO